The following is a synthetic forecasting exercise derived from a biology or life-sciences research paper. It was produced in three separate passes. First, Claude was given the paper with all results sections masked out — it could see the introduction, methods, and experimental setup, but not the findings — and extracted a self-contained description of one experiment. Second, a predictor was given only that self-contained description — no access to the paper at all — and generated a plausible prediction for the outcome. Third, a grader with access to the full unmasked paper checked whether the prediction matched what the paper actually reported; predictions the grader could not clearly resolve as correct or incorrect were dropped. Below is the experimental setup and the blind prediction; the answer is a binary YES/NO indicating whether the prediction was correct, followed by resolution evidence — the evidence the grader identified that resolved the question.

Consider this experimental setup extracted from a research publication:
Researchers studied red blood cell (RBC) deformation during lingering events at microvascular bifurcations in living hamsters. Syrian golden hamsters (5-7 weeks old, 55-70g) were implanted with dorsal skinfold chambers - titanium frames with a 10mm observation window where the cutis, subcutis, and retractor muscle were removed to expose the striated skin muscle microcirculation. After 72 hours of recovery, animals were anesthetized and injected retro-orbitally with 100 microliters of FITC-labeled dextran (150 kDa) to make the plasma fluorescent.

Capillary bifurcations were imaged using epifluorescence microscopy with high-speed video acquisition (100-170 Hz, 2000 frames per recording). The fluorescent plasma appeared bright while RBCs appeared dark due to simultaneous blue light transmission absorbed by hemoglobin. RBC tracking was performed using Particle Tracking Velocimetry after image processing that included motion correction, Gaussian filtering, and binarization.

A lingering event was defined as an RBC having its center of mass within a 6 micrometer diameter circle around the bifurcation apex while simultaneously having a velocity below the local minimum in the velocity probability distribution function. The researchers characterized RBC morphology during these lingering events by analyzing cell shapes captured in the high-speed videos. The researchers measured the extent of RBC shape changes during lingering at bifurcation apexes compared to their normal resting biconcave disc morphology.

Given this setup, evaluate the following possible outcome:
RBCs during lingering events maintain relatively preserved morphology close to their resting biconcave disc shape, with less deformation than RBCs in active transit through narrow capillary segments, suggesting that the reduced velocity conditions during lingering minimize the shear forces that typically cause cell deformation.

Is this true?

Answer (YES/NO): NO